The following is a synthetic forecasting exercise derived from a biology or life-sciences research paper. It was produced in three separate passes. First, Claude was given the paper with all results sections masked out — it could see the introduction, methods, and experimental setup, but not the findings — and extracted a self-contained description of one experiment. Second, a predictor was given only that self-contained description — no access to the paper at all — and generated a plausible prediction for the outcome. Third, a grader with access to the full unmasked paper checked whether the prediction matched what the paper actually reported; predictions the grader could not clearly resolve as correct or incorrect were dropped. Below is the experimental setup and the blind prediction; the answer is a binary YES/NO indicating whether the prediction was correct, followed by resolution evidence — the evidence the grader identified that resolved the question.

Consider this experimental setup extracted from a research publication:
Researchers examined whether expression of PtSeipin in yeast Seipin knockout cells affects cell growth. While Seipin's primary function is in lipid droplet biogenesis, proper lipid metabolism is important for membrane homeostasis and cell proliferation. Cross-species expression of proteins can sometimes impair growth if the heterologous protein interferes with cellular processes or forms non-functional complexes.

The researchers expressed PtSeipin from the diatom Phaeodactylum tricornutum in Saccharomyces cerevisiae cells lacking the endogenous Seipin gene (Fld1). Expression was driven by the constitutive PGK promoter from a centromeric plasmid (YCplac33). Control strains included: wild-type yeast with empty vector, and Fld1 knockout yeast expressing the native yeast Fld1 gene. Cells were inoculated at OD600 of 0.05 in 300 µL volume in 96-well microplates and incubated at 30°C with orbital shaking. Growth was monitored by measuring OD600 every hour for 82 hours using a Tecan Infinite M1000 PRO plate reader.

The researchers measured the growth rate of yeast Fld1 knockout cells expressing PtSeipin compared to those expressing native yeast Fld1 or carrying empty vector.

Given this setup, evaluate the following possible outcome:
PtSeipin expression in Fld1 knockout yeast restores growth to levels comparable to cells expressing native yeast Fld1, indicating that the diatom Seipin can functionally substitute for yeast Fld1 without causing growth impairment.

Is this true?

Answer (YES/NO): NO